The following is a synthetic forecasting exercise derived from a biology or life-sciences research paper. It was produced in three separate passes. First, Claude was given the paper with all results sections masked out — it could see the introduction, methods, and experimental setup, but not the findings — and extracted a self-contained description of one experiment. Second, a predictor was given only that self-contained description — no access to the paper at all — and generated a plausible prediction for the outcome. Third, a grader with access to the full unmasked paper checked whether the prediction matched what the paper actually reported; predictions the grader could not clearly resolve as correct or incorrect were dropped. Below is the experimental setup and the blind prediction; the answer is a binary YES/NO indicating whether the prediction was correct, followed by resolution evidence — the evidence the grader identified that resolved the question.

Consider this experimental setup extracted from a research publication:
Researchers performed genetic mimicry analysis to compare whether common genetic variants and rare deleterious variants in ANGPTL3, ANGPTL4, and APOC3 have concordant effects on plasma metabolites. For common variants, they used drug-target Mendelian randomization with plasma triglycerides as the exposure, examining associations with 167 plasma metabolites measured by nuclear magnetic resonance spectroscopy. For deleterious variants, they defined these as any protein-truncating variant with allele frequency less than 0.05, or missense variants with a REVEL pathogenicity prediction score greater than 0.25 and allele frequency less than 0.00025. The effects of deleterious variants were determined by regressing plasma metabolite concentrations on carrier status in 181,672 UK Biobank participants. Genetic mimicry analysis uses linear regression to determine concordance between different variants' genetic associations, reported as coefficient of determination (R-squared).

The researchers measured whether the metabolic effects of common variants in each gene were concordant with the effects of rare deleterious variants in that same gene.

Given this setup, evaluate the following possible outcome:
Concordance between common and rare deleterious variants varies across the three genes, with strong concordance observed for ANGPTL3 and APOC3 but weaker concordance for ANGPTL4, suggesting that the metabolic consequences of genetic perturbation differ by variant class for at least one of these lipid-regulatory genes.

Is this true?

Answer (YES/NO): NO